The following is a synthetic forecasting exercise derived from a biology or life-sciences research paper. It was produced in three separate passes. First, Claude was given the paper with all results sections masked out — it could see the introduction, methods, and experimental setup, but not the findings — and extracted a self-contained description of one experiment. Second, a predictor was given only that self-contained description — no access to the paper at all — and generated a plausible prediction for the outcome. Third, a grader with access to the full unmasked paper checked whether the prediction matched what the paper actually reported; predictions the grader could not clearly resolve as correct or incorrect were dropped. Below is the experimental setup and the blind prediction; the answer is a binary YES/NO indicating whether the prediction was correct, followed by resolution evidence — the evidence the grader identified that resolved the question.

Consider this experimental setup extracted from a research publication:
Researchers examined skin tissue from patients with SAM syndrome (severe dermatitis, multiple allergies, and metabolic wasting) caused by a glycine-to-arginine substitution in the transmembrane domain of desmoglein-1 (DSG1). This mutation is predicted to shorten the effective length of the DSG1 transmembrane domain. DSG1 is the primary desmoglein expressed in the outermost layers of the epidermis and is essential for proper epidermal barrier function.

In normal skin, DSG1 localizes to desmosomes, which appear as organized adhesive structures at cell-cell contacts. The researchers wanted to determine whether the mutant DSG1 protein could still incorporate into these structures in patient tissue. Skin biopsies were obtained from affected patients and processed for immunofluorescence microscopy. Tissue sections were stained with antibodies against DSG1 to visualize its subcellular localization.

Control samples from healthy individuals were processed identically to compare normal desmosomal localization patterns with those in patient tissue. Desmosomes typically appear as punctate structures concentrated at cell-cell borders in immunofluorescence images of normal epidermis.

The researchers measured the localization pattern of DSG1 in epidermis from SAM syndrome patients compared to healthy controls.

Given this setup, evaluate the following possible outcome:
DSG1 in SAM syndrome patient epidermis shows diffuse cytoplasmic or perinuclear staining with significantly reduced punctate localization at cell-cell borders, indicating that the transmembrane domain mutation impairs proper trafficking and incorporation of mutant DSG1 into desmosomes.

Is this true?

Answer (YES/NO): NO